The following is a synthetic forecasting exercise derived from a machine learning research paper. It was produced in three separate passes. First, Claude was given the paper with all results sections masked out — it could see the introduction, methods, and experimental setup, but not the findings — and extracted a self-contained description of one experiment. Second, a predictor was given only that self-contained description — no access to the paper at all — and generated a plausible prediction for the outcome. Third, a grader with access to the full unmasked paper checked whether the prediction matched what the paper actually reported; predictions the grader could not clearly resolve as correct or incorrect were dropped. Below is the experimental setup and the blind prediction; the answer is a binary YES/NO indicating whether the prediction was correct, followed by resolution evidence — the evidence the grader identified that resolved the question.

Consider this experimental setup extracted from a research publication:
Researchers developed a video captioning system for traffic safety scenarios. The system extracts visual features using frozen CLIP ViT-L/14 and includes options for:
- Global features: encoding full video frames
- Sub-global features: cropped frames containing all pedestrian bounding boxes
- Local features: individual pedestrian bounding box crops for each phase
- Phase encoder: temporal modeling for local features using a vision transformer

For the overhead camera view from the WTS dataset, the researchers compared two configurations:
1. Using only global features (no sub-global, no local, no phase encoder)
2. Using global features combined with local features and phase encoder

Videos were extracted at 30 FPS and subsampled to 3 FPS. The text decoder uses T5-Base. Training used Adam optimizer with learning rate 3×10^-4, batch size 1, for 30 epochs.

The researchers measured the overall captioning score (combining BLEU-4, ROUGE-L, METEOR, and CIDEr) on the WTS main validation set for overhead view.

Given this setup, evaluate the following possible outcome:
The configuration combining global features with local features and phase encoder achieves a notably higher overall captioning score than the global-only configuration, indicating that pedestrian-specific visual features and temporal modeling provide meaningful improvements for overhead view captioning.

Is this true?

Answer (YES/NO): YES